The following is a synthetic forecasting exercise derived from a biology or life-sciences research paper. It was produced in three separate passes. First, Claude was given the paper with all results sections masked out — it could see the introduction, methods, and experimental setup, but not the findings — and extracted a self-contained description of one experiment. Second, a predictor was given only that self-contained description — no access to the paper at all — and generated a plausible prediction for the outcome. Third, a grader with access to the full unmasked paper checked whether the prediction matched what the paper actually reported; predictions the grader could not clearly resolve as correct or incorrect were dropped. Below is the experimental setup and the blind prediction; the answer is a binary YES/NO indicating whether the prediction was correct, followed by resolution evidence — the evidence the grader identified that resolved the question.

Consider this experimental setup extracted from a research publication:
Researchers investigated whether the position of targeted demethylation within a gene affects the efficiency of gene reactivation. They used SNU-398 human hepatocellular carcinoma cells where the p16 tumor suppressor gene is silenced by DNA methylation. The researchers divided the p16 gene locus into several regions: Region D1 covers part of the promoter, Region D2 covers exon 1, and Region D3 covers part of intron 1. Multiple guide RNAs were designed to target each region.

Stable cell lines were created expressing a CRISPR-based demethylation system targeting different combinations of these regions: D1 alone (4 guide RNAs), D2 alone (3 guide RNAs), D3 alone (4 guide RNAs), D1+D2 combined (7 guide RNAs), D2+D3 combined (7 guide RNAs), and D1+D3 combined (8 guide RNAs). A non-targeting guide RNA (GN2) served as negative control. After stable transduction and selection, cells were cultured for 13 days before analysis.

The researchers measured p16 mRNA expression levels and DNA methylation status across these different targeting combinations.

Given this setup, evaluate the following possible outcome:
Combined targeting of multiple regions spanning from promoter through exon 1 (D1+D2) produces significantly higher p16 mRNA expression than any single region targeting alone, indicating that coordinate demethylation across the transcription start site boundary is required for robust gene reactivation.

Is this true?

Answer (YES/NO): NO